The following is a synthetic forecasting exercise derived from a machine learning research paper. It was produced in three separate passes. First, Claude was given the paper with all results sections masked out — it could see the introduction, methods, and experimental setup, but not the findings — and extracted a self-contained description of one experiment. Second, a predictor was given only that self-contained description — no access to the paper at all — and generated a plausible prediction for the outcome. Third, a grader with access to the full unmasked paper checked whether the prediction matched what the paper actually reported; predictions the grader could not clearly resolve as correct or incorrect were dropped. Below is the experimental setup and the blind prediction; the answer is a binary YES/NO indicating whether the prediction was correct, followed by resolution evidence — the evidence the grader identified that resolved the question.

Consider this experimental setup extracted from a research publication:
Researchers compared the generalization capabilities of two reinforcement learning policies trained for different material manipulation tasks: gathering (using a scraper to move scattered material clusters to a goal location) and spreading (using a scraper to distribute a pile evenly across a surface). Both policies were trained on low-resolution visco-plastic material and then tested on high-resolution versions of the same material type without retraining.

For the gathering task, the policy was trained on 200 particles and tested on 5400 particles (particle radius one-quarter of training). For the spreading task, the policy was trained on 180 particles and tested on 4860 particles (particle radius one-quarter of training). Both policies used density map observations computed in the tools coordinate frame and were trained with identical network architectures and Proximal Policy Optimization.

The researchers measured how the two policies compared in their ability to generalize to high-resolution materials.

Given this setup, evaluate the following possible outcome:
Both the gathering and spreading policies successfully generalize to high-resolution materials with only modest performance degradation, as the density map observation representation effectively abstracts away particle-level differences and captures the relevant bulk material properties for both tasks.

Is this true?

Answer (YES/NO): NO